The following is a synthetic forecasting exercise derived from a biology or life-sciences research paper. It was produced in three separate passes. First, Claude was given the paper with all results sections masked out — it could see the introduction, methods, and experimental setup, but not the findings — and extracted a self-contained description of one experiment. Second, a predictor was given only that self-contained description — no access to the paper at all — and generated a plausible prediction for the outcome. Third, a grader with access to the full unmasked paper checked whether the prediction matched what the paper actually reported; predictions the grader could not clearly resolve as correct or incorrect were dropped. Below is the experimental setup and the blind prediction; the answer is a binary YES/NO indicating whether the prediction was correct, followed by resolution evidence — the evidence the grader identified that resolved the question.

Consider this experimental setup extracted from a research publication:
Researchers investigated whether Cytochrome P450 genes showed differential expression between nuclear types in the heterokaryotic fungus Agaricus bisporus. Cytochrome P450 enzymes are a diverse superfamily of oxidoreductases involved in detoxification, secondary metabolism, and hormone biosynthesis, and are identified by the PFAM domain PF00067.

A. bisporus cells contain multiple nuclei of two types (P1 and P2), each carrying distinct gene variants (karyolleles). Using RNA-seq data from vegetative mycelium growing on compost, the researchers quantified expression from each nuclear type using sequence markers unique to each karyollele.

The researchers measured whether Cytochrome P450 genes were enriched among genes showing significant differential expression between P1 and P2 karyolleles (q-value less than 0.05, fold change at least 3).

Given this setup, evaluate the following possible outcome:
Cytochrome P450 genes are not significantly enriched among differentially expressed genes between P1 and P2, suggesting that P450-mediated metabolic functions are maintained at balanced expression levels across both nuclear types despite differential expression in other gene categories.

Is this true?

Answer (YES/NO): NO